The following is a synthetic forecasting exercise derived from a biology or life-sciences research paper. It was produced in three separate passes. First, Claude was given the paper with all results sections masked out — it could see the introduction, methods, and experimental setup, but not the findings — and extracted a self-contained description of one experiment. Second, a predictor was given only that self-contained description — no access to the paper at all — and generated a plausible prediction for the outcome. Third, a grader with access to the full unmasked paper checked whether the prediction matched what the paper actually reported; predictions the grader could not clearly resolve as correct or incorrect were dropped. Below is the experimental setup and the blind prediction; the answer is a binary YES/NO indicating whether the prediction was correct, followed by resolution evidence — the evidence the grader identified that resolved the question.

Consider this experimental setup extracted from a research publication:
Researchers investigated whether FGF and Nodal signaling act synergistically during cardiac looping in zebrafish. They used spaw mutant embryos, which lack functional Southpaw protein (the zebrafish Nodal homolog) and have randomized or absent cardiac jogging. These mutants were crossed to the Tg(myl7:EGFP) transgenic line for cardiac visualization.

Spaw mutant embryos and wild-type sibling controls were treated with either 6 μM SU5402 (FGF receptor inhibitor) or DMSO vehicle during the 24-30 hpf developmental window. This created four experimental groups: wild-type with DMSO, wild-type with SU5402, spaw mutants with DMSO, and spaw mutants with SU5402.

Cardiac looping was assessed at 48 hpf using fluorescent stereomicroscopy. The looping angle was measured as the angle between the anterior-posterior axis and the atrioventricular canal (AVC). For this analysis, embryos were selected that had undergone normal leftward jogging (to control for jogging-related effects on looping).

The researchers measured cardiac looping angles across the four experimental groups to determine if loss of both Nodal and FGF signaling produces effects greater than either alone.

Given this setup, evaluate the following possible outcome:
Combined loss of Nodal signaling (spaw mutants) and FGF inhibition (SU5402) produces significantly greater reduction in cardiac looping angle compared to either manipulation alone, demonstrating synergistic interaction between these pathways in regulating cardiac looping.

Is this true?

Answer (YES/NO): NO